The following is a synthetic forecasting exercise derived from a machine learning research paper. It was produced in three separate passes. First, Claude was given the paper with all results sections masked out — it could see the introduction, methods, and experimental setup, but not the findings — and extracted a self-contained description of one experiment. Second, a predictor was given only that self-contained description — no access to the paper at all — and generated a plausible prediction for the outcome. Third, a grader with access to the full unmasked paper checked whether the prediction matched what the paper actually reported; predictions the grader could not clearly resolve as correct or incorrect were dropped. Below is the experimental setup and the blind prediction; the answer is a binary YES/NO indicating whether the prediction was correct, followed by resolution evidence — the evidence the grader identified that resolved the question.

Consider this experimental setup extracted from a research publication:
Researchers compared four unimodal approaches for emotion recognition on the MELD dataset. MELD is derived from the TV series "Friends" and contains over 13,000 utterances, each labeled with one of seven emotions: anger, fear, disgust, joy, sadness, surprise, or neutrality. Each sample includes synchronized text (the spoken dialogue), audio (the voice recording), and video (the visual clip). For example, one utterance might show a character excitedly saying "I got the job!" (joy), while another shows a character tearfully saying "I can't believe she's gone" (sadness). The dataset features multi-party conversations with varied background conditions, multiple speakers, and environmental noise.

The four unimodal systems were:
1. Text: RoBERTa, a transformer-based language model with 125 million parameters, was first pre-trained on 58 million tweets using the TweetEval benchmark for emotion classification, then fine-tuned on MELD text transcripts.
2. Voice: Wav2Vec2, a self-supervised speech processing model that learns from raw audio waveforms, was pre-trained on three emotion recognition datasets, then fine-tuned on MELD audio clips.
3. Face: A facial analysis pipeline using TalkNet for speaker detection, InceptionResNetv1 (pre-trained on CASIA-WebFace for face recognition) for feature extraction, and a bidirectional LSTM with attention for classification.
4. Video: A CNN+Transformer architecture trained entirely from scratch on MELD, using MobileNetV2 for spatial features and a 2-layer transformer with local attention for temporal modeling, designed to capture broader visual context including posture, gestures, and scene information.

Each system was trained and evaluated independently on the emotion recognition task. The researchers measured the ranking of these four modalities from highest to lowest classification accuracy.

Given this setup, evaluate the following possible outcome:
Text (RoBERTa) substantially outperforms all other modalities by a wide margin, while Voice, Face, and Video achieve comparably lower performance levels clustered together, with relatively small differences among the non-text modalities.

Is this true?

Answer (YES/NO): NO